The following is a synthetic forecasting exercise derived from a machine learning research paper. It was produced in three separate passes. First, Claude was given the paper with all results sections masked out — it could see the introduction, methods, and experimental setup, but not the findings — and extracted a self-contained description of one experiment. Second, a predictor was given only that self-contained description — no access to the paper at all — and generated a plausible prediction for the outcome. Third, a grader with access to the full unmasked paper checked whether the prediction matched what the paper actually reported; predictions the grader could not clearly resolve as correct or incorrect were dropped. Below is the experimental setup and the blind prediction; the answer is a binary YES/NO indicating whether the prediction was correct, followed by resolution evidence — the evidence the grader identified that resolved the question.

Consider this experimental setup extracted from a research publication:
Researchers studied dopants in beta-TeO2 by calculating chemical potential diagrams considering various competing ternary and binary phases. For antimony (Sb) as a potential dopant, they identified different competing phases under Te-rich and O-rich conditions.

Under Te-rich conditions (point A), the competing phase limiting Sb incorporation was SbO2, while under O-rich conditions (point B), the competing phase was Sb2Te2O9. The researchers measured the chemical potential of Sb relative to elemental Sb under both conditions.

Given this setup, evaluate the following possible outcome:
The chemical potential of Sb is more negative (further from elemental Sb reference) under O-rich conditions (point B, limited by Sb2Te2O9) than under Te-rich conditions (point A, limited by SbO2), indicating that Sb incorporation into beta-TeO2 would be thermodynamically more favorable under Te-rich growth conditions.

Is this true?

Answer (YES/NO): YES